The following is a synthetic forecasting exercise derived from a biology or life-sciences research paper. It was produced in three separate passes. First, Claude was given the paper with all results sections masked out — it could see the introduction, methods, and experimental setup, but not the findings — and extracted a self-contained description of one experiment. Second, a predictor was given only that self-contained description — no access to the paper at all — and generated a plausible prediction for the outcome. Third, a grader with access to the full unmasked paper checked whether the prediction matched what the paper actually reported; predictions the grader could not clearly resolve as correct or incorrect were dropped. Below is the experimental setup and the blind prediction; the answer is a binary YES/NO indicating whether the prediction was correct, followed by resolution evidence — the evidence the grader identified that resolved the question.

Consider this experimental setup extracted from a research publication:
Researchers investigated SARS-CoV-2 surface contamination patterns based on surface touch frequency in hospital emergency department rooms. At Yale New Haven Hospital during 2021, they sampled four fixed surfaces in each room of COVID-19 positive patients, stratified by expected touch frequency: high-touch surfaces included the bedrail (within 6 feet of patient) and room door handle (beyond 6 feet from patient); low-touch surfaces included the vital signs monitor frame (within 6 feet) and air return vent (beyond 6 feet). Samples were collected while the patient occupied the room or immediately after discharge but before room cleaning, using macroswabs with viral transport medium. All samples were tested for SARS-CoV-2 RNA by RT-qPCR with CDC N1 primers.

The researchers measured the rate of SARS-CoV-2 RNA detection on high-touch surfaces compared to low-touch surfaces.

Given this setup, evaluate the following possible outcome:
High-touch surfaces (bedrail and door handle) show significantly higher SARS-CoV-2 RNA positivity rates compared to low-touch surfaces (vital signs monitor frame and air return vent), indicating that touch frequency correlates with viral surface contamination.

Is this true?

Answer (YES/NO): NO